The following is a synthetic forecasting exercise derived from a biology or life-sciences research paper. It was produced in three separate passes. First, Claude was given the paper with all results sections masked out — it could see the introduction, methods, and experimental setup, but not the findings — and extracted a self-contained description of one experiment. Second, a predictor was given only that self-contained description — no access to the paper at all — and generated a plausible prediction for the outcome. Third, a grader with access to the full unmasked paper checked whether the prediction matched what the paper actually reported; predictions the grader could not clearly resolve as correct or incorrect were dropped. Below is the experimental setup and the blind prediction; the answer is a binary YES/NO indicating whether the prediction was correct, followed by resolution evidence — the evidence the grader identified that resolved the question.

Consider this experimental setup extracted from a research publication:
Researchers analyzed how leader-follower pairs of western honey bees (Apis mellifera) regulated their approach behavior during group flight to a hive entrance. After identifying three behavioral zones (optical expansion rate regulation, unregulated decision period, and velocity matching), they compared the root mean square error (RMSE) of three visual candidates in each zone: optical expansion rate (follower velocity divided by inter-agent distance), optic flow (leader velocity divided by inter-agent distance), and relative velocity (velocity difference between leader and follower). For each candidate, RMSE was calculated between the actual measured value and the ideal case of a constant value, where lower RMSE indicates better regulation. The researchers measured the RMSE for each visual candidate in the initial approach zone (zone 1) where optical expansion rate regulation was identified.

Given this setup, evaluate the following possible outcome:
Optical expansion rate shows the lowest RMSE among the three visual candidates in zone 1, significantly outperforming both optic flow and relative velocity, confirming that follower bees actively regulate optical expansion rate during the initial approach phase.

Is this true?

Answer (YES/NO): YES